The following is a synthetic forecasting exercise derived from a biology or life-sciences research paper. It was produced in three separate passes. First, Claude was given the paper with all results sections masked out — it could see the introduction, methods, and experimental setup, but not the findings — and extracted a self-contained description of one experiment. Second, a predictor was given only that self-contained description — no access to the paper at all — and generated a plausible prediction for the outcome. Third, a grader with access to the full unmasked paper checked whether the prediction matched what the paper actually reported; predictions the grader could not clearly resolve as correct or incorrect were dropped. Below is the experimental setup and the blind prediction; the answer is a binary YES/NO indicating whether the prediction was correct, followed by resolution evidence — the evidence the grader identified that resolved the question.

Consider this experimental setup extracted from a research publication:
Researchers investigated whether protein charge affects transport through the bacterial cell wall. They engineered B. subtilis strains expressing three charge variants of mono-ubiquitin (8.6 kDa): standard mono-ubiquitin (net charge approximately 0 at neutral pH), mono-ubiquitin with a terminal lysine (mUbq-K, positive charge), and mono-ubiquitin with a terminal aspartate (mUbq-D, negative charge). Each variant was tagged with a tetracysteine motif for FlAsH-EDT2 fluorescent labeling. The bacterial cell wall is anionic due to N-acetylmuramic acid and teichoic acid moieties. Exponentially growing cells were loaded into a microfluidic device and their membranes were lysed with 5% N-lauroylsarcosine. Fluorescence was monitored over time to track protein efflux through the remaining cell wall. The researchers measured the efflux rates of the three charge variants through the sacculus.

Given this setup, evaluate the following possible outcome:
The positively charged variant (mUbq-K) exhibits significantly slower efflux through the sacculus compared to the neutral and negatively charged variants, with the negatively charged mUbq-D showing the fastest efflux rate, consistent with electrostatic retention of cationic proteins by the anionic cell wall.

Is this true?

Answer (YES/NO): NO